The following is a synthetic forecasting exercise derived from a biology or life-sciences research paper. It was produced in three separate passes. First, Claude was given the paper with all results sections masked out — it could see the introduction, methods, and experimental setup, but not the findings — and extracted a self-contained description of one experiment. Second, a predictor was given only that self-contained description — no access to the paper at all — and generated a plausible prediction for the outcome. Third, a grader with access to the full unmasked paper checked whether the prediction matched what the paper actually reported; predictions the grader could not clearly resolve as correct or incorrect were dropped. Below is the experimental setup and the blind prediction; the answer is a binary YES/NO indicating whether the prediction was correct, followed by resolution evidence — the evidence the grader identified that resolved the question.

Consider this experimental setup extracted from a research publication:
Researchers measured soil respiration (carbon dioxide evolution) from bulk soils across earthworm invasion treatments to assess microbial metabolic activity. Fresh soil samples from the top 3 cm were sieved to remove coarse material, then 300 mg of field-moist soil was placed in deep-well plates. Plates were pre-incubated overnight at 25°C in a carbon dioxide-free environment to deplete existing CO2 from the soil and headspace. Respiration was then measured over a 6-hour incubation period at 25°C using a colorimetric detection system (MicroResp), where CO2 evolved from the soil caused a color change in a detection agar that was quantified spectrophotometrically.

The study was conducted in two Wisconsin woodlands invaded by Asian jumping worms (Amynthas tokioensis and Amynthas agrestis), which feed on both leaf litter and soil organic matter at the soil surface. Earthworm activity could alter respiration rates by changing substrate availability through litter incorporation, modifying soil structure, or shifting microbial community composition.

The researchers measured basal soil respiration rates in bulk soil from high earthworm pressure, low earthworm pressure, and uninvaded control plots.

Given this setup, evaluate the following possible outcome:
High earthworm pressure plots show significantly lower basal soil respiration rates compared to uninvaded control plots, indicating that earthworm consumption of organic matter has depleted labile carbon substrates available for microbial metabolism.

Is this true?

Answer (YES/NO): NO